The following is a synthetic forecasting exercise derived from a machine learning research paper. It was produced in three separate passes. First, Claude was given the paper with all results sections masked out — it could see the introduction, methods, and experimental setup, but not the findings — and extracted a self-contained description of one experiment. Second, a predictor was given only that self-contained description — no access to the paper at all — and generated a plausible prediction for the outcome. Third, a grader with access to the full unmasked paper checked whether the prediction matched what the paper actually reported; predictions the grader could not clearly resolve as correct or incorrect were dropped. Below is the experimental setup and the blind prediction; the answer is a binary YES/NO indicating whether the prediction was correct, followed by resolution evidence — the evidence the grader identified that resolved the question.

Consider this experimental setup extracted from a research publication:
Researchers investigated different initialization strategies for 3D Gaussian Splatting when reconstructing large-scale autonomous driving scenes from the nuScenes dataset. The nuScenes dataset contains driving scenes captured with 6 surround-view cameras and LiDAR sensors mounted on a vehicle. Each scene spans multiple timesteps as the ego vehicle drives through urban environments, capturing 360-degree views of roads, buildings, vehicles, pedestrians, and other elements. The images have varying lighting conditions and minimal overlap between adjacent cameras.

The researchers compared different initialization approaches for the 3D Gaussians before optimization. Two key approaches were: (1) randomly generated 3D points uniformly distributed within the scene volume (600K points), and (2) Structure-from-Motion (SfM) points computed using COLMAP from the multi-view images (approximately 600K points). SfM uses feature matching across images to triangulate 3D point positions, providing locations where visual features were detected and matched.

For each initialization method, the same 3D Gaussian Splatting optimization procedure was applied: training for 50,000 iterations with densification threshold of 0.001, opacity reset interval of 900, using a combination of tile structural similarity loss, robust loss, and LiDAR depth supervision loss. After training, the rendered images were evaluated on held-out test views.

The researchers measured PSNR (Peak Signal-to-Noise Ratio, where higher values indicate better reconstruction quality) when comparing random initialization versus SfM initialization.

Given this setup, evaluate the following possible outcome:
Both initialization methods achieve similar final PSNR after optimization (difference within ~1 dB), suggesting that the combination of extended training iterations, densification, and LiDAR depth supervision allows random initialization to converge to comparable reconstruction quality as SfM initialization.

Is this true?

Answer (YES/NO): NO